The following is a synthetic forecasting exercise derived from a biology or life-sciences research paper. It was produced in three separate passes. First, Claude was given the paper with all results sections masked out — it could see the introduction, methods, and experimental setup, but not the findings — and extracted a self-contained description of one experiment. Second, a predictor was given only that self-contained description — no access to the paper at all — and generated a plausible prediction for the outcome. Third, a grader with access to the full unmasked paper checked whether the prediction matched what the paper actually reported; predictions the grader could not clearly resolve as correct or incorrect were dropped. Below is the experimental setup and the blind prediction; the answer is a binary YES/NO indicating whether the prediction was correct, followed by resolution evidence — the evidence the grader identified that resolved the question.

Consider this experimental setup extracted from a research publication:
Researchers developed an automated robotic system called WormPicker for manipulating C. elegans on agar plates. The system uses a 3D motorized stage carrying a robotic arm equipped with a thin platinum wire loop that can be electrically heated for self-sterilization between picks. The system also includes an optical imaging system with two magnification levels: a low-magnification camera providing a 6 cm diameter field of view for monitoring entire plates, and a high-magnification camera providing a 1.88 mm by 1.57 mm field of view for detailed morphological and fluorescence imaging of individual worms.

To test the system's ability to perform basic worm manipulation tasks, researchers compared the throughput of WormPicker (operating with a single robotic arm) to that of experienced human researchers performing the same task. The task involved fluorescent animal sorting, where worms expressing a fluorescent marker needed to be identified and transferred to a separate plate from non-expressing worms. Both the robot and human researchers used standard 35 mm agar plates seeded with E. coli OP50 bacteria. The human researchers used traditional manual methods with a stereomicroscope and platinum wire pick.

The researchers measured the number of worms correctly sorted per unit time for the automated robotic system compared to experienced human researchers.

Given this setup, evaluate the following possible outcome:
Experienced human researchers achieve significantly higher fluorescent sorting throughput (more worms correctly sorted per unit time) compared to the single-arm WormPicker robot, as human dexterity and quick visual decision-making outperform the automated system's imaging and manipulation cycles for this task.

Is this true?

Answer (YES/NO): NO